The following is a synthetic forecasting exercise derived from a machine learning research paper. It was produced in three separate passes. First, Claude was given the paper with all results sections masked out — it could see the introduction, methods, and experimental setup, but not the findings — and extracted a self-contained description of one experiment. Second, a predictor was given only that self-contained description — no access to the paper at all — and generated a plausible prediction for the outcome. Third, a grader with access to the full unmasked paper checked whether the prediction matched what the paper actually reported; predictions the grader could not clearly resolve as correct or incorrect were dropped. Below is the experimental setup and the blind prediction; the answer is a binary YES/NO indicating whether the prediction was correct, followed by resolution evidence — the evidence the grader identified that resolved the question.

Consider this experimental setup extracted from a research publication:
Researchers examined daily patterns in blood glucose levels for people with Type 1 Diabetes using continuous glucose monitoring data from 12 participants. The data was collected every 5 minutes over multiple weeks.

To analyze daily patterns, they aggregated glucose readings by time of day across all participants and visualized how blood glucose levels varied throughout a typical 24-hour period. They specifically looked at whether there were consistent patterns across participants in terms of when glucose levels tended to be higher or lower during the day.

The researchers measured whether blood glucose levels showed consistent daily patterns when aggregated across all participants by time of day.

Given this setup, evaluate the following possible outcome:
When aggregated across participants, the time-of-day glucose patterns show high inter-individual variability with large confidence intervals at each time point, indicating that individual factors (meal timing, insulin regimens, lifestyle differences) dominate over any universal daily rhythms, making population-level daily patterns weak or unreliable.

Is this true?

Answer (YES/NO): NO